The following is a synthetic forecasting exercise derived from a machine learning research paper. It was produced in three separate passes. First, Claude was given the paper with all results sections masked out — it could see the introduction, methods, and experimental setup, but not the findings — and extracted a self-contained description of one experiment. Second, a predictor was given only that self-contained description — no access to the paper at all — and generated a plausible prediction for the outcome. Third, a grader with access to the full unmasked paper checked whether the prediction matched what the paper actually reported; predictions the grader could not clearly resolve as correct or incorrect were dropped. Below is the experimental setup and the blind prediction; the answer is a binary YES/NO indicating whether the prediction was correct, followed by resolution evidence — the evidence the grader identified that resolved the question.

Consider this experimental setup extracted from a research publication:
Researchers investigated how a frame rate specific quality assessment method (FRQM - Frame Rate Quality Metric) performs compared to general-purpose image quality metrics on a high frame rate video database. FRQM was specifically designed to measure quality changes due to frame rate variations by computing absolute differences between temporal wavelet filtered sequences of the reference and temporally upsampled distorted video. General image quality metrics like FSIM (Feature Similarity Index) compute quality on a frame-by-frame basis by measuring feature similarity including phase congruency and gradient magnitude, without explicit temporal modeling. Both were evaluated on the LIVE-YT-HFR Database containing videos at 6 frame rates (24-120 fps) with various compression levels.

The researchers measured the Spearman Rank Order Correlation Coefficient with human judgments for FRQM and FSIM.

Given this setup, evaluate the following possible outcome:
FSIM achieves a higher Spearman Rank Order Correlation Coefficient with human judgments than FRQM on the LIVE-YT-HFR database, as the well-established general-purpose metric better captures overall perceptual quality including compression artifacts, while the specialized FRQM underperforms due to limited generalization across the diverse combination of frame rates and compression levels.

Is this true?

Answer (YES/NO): YES